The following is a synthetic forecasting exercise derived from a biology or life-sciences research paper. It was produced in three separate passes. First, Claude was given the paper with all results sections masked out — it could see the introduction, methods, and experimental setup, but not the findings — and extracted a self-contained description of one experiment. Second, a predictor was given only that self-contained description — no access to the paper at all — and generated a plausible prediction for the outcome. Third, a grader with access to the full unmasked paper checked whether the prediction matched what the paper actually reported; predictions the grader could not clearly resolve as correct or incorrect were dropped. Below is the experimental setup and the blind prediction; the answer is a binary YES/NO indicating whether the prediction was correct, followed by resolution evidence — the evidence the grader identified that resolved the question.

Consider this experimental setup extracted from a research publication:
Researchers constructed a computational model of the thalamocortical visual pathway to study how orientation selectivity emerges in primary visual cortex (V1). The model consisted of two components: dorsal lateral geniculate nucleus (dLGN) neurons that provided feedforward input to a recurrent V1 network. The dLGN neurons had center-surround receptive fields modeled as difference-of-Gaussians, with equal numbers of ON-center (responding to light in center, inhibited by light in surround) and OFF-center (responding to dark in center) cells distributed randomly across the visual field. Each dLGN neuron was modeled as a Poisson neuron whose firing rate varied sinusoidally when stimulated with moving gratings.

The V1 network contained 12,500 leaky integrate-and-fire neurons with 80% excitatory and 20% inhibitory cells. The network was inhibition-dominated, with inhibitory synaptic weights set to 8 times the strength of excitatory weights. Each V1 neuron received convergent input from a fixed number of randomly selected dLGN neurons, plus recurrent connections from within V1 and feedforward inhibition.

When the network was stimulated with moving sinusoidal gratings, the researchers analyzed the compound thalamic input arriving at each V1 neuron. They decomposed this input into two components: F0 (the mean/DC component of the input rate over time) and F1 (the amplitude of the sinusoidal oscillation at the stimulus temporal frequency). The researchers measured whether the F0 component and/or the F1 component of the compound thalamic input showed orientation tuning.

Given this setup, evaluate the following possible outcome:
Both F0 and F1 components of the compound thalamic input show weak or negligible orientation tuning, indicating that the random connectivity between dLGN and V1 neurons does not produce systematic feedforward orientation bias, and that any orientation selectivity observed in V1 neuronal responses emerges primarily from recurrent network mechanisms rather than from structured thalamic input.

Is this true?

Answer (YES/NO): NO